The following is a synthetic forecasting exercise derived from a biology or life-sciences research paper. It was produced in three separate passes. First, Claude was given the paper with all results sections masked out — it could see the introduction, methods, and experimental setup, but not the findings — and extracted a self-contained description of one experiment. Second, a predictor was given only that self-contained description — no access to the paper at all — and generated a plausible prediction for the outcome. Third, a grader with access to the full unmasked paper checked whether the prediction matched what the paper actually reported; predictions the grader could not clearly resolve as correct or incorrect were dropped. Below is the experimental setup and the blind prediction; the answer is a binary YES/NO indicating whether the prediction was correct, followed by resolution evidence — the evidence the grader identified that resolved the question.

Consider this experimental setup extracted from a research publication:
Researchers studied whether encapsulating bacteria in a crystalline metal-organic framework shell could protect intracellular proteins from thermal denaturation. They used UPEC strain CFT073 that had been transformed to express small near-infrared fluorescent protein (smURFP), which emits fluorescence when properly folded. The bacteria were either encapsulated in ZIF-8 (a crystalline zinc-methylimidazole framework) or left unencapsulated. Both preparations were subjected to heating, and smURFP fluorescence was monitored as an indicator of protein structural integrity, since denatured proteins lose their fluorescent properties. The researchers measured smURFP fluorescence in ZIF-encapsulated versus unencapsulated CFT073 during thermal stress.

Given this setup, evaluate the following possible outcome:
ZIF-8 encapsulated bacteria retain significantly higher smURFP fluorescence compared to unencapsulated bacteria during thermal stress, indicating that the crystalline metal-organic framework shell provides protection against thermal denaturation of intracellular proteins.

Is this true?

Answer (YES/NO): YES